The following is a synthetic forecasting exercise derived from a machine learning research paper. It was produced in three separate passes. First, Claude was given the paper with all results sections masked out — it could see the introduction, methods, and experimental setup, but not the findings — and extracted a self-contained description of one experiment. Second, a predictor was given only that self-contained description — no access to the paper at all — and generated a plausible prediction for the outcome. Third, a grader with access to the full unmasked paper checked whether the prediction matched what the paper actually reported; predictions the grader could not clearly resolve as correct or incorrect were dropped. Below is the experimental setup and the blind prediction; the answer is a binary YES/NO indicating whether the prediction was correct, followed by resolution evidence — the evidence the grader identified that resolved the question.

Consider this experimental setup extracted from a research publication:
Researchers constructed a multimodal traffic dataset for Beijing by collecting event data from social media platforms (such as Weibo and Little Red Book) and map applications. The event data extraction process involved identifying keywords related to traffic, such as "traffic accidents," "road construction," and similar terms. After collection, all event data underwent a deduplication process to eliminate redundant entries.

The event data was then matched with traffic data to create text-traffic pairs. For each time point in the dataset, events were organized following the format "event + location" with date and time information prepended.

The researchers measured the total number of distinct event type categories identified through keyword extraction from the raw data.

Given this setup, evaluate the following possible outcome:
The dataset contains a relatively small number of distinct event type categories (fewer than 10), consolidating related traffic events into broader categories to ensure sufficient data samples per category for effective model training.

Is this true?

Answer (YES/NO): NO